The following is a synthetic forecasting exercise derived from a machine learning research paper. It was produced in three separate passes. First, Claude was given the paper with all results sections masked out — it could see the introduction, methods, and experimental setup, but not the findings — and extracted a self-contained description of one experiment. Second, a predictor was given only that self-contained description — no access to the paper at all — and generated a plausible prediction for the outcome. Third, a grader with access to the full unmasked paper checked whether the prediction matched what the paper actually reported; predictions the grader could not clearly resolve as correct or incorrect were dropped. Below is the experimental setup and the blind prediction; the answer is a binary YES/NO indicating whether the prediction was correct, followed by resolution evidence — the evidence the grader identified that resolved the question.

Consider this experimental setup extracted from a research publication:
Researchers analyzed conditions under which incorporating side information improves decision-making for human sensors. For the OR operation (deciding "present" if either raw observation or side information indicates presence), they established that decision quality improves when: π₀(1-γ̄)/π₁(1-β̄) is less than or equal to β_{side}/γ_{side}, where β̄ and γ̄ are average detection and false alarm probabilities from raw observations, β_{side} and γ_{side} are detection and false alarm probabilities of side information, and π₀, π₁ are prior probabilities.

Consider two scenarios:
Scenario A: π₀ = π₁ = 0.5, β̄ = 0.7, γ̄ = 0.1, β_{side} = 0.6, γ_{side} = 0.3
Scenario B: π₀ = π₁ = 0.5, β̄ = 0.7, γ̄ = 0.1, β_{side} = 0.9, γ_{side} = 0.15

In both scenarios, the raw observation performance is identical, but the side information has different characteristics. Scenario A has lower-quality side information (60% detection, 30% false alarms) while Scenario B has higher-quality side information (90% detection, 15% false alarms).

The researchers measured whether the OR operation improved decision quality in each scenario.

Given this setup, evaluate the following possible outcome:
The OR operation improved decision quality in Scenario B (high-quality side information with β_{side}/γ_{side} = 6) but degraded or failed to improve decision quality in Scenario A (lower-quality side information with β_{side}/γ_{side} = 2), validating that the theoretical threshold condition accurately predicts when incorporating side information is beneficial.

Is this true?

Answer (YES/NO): YES